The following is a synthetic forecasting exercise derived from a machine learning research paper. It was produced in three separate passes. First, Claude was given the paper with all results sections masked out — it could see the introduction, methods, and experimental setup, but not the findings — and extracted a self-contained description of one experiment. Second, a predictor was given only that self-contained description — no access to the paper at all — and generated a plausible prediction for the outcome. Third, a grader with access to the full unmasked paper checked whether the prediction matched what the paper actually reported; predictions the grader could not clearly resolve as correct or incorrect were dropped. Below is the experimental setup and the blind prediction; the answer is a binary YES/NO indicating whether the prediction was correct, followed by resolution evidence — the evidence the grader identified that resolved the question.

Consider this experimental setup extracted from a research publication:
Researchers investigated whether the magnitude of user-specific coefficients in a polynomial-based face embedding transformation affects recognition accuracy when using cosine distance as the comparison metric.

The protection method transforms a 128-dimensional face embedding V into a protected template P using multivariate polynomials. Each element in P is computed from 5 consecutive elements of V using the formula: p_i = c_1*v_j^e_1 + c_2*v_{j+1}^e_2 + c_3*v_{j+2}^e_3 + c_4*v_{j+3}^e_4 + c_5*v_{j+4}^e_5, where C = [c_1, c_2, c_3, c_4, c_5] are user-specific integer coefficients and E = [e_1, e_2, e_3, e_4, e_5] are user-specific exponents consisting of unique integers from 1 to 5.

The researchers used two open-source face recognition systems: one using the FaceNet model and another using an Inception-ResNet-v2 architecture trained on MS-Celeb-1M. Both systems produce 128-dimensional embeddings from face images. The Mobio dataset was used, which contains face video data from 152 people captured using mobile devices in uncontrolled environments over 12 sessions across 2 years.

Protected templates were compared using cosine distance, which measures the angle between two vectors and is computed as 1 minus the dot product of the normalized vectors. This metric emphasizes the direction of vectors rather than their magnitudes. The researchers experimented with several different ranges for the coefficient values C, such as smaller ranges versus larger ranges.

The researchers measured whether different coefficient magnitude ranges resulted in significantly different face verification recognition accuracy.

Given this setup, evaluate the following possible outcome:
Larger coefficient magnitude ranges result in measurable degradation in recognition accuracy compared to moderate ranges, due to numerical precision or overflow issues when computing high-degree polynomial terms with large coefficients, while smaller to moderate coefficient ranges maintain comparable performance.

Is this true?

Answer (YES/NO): NO